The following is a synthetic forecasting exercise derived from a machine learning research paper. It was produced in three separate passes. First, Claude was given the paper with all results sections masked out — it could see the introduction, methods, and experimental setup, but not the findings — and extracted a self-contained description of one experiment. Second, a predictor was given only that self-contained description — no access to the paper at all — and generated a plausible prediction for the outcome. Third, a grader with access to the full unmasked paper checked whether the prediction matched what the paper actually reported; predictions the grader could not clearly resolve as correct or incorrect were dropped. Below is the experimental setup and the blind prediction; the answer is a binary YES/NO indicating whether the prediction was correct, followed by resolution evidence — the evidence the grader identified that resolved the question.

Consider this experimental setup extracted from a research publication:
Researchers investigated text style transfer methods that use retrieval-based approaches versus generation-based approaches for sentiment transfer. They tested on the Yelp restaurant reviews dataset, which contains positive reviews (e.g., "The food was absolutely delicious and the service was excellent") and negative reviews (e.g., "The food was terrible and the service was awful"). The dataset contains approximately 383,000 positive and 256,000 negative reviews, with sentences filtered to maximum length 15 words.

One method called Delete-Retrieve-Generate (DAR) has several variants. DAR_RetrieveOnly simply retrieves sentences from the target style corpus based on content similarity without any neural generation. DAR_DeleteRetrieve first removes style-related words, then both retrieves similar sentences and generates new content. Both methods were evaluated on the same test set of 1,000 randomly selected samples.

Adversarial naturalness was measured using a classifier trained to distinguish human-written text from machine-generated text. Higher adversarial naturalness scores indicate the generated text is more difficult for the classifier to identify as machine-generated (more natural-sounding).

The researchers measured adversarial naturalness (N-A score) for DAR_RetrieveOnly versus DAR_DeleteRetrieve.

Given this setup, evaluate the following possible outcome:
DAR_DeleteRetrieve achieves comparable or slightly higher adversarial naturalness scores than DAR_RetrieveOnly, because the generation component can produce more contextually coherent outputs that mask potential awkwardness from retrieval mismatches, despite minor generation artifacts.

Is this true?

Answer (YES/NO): NO